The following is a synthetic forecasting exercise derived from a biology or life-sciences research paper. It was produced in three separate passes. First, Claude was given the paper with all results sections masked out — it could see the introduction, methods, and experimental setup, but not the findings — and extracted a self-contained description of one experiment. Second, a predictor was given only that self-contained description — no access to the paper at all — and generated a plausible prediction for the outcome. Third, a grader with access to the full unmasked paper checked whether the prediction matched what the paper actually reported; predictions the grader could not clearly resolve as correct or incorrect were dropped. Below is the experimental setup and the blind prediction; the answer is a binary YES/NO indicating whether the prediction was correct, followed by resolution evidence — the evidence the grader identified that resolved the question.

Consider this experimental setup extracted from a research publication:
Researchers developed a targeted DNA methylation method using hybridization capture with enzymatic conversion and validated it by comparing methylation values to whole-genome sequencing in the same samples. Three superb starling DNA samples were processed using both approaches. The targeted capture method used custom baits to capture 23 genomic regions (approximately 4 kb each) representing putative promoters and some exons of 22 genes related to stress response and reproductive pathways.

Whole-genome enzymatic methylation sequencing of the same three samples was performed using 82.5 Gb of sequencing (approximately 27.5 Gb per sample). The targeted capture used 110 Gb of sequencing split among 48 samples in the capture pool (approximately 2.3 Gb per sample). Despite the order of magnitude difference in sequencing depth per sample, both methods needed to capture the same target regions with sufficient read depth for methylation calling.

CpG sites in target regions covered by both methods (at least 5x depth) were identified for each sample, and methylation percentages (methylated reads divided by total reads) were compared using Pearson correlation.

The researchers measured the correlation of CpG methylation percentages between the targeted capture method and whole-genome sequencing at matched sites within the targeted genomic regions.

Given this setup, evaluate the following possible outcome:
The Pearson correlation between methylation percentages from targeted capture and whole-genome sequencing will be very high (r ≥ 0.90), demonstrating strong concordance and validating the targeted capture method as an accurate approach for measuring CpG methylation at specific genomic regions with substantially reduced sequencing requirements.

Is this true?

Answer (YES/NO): YES